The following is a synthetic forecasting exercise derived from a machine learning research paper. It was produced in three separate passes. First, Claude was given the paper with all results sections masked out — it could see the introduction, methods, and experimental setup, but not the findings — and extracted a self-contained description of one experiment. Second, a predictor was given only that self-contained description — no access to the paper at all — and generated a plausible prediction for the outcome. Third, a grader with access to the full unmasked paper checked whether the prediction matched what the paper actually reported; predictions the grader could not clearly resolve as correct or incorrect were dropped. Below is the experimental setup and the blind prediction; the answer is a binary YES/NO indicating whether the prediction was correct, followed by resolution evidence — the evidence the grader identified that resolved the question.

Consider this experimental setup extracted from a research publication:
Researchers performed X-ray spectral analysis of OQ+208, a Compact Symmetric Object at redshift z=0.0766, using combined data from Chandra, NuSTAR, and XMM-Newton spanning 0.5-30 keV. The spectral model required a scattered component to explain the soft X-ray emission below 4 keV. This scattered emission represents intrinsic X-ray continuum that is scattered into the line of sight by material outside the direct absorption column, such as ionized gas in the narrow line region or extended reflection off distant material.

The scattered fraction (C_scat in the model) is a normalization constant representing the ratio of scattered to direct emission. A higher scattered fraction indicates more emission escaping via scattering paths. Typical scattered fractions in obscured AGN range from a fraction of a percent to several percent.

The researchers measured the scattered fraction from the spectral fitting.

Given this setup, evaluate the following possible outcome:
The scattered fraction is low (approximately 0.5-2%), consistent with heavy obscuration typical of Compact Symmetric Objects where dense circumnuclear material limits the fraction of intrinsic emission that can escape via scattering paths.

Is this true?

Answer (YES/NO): NO